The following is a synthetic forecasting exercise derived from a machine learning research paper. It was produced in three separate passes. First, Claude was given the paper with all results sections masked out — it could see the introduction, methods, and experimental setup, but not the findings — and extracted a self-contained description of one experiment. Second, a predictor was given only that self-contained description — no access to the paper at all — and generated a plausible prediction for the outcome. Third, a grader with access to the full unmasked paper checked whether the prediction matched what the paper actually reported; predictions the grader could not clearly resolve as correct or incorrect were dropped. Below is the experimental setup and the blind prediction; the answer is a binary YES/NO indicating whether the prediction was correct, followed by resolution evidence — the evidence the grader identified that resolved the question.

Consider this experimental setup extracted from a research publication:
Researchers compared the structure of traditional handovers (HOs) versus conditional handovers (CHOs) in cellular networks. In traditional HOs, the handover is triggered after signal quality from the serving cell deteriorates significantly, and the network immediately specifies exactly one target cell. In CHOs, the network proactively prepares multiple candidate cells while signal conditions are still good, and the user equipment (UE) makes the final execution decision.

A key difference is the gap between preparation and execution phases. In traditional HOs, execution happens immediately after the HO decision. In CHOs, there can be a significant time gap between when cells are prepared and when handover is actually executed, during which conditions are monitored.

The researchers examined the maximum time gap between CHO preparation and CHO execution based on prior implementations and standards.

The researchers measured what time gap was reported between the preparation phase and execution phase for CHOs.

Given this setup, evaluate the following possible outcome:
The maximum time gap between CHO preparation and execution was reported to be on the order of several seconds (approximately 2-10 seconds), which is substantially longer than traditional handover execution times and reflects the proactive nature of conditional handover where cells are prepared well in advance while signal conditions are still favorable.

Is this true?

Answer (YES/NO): YES